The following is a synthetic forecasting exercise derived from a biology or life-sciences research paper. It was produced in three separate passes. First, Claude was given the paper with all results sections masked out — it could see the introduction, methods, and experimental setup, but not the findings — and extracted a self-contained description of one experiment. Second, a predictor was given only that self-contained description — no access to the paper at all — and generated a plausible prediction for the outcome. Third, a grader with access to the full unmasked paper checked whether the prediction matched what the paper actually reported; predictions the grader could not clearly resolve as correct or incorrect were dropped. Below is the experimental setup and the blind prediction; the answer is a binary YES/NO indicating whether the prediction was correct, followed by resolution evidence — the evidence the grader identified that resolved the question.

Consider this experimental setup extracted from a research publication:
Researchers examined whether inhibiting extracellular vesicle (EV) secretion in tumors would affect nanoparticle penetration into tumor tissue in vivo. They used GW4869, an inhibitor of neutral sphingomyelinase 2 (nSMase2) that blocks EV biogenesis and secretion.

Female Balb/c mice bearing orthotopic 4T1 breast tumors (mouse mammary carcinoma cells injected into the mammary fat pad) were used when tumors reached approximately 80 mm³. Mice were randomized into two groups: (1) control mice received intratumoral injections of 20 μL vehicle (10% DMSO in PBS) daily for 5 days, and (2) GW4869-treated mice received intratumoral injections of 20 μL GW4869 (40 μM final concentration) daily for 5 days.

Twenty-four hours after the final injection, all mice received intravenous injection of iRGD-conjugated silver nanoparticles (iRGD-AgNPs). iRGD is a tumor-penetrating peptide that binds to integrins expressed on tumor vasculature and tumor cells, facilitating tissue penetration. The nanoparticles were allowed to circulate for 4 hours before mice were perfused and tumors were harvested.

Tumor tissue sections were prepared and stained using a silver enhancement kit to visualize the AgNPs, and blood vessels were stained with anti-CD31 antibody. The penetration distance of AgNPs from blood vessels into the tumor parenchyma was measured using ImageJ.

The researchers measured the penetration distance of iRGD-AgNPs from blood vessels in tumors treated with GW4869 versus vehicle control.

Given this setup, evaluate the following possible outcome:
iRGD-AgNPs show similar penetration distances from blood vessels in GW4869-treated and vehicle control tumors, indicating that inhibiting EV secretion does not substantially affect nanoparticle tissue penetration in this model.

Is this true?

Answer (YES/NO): NO